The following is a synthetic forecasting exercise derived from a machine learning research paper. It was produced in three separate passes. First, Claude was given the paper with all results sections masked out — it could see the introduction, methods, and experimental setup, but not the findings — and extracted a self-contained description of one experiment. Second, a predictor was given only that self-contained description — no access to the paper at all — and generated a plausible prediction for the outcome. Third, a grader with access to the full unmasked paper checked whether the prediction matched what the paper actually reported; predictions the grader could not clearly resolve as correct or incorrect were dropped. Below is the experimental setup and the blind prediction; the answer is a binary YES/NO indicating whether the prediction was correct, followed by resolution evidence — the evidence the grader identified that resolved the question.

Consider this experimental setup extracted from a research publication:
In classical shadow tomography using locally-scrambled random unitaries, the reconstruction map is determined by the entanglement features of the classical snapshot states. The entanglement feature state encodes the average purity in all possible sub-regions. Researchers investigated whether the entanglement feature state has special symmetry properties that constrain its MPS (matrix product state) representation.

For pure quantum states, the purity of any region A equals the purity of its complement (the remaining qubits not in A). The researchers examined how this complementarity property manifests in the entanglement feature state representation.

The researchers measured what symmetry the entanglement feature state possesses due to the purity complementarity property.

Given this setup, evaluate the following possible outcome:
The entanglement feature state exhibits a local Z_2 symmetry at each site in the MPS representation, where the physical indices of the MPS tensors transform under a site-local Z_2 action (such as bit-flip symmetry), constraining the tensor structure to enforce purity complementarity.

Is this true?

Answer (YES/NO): NO